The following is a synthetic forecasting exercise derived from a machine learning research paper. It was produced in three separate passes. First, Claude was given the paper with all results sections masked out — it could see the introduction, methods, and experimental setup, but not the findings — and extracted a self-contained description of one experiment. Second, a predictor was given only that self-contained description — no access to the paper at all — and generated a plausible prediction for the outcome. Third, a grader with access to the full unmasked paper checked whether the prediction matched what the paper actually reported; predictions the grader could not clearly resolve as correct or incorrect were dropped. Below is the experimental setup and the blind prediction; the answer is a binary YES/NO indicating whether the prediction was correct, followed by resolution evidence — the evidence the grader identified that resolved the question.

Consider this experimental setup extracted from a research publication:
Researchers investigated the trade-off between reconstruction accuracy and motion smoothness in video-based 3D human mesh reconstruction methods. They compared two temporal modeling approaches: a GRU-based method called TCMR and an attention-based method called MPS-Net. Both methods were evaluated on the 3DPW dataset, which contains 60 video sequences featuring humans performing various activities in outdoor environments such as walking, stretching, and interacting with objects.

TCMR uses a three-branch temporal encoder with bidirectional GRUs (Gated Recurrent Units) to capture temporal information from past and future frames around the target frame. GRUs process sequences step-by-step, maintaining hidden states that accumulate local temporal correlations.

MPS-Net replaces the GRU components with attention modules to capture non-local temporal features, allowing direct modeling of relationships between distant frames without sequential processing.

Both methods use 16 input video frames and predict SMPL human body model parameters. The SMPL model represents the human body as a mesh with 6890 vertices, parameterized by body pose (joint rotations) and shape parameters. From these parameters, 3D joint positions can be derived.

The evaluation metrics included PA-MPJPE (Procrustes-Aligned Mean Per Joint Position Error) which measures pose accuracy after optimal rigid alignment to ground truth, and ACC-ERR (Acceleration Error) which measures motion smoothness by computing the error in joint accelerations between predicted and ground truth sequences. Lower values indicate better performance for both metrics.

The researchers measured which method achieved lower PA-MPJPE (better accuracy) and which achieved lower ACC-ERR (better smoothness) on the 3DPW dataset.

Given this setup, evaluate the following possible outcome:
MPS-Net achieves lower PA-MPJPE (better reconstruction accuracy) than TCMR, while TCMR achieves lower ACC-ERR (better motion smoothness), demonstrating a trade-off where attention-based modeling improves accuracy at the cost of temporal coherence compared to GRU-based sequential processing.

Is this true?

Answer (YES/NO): YES